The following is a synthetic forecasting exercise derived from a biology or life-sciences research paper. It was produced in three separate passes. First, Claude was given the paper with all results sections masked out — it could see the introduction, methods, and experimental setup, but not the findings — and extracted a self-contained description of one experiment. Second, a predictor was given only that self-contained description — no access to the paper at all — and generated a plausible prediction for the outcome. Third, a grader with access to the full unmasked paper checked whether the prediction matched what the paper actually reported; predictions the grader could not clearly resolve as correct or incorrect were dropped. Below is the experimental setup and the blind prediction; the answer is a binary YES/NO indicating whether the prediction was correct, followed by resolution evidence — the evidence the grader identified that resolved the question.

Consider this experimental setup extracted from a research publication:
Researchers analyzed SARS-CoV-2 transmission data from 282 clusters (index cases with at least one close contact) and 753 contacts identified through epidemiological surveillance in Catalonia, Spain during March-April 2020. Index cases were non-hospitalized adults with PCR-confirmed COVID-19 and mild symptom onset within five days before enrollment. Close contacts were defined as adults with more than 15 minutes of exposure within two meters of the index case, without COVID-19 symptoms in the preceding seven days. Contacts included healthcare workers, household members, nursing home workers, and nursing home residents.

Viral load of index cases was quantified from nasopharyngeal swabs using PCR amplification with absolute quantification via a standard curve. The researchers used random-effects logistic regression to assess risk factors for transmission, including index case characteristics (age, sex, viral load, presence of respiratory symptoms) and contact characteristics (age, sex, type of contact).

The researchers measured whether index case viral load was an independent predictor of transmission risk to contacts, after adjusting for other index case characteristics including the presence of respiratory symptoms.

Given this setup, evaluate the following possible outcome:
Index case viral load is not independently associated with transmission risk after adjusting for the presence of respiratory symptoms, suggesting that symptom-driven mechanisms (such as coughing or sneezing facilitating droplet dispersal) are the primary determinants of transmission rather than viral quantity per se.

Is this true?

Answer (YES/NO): NO